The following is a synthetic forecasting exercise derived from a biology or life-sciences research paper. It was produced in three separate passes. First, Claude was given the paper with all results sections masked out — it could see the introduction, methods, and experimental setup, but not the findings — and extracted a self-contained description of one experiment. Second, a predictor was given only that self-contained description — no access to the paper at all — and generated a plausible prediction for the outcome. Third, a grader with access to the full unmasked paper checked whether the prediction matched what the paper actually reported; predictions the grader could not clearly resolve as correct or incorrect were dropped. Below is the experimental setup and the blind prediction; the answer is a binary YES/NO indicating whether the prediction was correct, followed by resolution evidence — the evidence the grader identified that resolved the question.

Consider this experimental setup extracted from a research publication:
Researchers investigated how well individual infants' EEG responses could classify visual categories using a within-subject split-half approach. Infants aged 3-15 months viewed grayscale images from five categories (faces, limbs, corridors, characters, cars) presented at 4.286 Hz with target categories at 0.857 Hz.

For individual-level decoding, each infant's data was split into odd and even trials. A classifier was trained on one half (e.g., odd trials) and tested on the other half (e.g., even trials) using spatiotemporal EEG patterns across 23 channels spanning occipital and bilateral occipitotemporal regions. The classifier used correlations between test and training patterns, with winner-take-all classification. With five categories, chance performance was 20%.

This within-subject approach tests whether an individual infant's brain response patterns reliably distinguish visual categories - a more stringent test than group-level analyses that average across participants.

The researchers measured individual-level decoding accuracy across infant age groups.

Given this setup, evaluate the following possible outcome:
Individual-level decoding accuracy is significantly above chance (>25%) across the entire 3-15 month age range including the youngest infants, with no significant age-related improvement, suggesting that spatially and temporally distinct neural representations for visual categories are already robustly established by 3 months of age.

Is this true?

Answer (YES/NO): NO